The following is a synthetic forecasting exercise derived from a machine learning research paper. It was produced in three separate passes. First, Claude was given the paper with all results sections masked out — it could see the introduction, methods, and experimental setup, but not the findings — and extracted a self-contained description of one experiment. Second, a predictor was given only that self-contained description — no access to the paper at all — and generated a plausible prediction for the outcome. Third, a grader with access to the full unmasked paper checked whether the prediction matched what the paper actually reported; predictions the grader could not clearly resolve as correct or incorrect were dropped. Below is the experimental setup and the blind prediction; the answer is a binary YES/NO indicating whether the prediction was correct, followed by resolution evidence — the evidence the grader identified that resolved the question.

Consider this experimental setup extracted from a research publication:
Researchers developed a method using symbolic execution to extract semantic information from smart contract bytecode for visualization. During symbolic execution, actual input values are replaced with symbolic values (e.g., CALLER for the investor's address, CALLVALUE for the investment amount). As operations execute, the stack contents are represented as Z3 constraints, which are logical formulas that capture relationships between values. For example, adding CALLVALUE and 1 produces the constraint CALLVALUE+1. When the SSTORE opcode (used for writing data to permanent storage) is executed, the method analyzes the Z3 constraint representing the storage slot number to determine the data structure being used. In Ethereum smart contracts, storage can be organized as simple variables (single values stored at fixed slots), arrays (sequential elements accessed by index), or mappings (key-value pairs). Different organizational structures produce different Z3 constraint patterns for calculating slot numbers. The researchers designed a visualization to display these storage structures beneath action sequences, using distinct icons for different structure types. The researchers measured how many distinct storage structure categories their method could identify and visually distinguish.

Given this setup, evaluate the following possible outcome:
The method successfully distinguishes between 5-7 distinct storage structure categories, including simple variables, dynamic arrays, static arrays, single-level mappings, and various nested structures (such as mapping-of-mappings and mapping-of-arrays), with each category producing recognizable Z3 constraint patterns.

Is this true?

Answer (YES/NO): NO